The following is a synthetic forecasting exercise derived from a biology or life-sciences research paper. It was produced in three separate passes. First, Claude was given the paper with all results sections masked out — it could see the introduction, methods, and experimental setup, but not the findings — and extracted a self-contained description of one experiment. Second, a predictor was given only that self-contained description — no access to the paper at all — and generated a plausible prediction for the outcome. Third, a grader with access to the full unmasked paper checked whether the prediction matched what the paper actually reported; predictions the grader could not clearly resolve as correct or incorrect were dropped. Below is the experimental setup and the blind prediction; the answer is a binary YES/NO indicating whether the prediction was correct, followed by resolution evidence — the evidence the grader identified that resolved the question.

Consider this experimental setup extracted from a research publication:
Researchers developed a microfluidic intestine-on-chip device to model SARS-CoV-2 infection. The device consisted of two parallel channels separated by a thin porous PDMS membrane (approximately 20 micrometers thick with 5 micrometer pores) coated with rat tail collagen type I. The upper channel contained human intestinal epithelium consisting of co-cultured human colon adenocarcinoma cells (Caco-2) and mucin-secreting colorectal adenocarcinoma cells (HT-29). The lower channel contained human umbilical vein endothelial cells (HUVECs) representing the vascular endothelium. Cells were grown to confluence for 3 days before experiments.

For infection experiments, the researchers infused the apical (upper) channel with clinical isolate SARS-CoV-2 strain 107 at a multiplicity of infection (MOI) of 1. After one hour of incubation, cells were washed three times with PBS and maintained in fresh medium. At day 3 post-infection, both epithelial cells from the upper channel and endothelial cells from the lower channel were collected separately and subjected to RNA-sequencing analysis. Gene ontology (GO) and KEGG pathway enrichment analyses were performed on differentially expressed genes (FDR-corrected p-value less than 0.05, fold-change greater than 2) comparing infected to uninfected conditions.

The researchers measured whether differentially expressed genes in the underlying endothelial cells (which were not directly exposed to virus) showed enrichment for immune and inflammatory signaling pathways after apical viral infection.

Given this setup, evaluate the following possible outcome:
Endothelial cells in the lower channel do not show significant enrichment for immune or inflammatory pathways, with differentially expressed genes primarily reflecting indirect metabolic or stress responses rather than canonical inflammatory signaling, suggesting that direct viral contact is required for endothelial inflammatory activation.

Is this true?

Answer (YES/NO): NO